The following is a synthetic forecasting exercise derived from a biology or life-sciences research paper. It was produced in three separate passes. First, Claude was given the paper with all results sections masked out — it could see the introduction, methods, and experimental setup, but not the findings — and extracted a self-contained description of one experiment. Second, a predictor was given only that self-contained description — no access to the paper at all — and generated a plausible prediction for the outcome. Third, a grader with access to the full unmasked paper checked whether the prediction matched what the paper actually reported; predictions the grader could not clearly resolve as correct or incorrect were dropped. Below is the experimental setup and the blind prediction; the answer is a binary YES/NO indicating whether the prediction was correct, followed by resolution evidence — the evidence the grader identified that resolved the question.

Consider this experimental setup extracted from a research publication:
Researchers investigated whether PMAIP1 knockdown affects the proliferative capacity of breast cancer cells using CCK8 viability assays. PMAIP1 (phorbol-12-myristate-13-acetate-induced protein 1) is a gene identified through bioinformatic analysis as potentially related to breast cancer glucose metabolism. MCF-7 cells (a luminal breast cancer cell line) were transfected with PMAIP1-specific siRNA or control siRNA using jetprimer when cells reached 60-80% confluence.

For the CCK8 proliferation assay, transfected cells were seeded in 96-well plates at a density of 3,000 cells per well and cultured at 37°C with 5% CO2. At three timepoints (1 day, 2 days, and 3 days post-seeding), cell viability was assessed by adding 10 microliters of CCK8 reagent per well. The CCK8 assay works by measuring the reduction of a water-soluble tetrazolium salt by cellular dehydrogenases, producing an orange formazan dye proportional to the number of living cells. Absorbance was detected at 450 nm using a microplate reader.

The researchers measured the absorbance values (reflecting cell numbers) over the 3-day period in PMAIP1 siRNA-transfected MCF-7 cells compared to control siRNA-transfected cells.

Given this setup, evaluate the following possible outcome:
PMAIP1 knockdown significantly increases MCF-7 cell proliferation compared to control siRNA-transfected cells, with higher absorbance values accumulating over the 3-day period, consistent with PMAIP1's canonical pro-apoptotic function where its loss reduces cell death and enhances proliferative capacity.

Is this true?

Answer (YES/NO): YES